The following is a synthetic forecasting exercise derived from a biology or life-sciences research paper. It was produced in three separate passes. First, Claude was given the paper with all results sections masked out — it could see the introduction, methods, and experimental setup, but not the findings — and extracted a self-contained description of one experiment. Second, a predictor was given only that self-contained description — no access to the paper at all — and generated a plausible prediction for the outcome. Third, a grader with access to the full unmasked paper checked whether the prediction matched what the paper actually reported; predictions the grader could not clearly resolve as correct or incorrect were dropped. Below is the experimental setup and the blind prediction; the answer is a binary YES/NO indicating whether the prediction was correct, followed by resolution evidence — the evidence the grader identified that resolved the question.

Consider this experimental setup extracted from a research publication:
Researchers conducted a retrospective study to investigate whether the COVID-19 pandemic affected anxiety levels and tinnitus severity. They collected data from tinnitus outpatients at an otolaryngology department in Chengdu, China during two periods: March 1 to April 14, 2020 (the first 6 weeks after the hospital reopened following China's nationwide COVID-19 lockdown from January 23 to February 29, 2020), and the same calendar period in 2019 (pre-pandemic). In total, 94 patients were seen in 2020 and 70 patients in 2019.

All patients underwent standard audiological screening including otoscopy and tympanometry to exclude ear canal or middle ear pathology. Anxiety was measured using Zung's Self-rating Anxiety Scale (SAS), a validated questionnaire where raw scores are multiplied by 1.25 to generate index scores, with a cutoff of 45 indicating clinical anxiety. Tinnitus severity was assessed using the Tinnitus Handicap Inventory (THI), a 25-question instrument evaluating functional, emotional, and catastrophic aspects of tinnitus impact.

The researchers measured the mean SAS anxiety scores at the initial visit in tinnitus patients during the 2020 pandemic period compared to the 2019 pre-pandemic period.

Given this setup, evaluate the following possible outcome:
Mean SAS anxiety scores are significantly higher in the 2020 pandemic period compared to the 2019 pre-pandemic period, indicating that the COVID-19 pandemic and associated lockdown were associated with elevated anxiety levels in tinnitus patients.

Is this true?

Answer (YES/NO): YES